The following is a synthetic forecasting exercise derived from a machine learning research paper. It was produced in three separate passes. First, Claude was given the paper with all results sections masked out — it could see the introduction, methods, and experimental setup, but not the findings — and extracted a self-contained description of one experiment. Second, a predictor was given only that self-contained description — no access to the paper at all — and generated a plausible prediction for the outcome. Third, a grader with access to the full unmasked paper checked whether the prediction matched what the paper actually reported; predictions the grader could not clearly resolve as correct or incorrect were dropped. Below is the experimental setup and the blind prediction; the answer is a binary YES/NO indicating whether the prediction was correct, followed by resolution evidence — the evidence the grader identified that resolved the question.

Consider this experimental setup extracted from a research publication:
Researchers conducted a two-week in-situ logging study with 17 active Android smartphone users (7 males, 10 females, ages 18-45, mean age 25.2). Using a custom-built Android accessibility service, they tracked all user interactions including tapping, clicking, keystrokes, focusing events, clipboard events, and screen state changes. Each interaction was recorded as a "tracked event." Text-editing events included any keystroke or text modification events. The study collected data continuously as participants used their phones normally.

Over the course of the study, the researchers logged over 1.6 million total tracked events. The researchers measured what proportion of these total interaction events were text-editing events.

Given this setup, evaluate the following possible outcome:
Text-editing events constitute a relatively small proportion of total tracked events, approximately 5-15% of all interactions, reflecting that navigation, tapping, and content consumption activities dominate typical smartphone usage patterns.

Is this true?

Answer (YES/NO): NO